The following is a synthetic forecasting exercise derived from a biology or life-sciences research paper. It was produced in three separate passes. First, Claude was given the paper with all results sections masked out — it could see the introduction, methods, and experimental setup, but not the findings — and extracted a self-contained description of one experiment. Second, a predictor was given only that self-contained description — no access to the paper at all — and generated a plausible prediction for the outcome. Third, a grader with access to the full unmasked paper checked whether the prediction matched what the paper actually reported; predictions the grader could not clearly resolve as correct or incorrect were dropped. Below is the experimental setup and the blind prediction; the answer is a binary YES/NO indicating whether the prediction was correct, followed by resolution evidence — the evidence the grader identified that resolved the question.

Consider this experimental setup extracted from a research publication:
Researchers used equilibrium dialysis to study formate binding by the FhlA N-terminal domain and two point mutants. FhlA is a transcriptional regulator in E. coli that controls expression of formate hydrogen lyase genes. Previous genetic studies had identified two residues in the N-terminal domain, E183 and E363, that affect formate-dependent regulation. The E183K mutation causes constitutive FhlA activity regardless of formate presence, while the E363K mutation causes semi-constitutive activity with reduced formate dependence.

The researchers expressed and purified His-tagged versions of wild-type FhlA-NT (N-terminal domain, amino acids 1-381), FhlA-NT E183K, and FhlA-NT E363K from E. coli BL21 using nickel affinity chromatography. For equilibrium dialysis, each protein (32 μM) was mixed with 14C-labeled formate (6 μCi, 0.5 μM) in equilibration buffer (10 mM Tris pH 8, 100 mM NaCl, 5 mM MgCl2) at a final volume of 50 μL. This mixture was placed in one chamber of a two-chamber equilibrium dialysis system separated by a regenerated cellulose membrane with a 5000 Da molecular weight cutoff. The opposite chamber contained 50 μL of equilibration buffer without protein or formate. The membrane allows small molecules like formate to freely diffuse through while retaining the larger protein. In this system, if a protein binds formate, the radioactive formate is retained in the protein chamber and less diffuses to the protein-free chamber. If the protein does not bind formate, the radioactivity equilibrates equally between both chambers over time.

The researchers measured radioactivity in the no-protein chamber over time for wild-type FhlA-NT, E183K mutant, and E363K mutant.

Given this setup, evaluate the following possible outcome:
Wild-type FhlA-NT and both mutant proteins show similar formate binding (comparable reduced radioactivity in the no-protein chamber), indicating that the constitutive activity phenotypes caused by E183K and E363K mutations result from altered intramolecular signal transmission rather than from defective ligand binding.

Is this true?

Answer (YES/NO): NO